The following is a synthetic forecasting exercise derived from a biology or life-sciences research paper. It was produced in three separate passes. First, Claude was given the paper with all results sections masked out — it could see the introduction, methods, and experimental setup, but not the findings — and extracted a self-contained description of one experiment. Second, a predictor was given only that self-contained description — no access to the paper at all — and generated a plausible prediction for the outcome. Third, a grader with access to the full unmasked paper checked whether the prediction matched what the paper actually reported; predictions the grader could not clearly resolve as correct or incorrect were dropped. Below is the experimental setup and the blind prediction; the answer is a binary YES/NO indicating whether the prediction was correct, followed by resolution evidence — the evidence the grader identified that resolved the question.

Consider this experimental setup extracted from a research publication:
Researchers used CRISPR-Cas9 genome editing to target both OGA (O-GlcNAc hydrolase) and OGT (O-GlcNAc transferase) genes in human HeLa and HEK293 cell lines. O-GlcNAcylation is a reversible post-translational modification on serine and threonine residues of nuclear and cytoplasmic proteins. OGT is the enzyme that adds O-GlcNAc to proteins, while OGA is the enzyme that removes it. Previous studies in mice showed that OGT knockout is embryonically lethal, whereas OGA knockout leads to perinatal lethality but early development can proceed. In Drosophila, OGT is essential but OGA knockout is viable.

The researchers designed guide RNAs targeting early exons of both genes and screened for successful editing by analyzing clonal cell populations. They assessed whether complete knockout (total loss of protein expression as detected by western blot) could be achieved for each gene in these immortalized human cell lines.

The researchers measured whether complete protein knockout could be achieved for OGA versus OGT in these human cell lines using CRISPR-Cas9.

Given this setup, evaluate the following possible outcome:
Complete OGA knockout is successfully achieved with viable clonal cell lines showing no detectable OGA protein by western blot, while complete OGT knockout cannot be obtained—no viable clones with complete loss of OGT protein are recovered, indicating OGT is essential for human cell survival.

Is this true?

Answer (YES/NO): YES